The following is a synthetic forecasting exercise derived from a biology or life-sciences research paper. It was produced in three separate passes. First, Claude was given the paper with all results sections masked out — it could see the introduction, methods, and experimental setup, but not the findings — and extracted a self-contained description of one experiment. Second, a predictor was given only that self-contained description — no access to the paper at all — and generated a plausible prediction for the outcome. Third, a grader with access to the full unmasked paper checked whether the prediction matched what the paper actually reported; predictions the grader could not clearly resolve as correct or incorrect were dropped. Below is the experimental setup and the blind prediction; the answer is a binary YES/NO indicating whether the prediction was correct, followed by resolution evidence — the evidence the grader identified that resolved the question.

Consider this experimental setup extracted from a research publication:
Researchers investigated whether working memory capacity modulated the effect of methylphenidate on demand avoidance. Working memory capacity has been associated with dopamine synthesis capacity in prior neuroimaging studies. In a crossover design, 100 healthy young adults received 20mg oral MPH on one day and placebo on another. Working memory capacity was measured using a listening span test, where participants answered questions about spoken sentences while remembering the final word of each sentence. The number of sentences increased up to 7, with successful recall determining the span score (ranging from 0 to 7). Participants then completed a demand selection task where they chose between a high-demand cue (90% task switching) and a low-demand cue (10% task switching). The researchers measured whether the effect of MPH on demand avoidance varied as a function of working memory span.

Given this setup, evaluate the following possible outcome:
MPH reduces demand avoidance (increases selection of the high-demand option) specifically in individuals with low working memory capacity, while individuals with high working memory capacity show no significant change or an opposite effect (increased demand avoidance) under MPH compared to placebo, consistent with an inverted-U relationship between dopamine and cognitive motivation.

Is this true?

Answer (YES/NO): NO